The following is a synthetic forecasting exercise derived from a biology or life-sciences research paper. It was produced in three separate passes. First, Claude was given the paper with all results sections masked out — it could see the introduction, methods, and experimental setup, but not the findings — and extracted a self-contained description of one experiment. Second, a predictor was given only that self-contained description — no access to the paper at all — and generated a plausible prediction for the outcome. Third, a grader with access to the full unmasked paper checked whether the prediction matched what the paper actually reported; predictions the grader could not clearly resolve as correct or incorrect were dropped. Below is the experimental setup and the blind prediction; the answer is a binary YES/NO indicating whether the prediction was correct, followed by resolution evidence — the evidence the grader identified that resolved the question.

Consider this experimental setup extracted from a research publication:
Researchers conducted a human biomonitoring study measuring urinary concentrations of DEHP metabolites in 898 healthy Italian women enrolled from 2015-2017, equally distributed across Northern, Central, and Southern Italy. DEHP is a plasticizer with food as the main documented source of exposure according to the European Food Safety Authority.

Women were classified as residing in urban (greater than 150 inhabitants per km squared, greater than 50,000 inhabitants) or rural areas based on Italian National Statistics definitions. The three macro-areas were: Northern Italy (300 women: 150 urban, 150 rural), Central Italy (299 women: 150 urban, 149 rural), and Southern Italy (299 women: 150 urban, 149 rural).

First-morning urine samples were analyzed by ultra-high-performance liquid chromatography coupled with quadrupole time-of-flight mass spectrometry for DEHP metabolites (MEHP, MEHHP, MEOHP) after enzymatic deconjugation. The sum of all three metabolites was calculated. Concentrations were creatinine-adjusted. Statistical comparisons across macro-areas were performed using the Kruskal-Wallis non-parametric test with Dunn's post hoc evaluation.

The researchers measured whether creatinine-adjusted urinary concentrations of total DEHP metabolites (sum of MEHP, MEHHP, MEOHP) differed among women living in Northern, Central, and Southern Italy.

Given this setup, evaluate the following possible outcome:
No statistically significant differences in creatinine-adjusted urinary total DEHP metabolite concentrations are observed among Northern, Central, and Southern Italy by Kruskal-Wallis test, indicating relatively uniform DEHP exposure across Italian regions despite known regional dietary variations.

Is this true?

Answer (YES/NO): NO